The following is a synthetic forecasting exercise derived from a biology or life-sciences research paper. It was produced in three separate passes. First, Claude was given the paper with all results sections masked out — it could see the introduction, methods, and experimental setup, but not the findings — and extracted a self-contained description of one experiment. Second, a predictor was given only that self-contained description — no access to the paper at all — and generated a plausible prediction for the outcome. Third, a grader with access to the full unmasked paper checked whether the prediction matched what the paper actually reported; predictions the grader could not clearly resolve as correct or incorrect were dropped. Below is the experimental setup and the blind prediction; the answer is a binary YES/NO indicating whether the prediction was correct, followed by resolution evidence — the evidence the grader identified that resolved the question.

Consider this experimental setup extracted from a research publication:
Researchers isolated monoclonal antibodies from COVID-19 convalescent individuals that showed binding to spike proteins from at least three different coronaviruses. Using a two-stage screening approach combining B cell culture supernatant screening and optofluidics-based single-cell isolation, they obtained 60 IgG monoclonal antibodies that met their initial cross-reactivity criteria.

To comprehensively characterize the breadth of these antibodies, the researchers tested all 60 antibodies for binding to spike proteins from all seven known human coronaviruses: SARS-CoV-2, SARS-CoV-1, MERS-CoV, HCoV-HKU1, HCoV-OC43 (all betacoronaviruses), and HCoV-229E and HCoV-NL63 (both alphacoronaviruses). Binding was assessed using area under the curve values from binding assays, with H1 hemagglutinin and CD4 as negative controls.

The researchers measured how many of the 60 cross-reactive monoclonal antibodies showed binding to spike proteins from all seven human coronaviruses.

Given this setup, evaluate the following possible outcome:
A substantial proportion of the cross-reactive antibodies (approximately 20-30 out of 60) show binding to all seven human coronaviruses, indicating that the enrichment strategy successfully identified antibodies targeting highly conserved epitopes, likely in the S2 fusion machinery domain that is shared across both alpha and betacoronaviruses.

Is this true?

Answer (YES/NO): NO